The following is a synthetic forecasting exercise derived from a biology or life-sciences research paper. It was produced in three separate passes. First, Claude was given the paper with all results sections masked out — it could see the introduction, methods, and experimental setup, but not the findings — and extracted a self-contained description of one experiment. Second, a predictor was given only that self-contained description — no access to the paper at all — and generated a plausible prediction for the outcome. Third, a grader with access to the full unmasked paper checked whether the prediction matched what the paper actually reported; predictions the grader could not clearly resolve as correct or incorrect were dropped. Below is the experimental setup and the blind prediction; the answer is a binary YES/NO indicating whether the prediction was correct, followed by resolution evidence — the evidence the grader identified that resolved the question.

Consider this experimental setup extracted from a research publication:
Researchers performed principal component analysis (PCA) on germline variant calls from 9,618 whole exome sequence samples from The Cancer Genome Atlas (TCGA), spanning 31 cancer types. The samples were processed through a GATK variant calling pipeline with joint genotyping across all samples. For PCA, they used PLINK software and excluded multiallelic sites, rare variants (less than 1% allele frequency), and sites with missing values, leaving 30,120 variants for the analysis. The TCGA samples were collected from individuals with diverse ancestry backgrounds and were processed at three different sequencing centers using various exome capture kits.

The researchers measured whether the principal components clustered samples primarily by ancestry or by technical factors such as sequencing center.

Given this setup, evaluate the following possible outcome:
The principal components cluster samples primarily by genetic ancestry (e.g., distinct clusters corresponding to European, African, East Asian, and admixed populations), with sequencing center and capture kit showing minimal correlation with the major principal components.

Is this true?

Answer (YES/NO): YES